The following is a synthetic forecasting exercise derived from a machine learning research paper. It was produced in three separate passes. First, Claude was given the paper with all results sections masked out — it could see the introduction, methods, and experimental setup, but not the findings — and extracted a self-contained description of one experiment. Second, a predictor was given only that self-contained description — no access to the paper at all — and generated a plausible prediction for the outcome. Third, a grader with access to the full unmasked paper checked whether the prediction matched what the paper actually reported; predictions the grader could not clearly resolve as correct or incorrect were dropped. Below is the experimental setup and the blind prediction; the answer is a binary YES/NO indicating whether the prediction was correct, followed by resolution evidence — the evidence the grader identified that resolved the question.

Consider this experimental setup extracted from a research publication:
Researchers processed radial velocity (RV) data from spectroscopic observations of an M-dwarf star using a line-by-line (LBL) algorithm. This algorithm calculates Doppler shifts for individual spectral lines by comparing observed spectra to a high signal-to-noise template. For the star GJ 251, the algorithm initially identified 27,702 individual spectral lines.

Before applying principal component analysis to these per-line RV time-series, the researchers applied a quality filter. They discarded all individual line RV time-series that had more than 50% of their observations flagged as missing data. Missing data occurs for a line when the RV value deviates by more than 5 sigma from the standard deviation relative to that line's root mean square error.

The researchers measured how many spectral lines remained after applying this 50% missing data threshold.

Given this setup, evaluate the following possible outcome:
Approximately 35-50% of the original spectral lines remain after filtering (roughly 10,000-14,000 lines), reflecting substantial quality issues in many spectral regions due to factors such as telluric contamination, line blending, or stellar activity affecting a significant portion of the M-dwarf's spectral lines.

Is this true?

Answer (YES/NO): NO